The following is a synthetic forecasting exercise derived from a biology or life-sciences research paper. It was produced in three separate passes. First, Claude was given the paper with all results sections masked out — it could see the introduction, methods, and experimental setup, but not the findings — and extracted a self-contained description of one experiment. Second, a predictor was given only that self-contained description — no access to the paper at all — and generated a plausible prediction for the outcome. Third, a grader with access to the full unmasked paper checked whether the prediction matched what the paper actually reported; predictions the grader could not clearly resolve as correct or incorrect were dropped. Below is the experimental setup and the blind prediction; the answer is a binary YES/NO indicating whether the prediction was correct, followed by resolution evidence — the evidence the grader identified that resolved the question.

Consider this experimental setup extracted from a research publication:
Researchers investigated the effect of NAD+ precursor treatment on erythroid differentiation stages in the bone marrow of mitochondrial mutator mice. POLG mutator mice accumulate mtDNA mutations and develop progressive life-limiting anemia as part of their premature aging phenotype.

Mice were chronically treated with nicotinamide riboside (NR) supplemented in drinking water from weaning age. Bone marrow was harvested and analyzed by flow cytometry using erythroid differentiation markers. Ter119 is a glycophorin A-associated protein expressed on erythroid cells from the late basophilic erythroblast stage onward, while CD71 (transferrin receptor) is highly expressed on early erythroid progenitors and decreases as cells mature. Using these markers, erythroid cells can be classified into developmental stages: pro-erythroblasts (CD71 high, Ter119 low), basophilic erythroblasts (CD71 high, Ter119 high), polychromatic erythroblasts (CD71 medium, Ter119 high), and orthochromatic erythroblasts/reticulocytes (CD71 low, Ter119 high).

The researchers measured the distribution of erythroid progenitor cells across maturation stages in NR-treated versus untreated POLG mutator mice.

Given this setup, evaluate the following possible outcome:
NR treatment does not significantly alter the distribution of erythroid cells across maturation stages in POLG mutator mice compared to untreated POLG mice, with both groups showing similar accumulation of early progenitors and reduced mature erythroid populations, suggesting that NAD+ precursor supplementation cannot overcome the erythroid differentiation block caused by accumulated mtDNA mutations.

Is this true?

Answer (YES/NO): YES